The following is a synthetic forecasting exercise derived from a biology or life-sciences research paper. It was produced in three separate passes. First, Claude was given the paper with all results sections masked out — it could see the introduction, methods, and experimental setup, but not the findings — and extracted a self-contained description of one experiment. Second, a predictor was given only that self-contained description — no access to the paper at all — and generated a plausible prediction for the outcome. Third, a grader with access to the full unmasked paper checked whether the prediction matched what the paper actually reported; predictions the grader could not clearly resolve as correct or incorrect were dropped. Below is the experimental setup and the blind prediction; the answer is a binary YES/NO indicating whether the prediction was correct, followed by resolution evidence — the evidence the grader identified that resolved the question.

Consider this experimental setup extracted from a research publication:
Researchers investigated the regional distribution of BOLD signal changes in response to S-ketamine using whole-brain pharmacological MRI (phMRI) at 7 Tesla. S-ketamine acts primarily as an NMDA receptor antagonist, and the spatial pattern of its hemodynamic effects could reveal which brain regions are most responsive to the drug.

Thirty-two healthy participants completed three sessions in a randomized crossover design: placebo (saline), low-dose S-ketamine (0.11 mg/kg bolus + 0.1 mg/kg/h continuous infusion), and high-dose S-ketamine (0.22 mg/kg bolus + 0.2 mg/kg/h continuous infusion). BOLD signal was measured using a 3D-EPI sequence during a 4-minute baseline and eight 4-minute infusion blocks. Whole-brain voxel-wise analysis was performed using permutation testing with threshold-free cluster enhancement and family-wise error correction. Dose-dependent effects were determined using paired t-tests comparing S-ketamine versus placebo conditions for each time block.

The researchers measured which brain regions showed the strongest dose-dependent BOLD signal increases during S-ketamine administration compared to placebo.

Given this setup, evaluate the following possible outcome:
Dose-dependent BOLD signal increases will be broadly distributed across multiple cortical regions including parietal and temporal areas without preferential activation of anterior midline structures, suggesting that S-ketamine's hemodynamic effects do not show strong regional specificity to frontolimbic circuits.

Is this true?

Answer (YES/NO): NO